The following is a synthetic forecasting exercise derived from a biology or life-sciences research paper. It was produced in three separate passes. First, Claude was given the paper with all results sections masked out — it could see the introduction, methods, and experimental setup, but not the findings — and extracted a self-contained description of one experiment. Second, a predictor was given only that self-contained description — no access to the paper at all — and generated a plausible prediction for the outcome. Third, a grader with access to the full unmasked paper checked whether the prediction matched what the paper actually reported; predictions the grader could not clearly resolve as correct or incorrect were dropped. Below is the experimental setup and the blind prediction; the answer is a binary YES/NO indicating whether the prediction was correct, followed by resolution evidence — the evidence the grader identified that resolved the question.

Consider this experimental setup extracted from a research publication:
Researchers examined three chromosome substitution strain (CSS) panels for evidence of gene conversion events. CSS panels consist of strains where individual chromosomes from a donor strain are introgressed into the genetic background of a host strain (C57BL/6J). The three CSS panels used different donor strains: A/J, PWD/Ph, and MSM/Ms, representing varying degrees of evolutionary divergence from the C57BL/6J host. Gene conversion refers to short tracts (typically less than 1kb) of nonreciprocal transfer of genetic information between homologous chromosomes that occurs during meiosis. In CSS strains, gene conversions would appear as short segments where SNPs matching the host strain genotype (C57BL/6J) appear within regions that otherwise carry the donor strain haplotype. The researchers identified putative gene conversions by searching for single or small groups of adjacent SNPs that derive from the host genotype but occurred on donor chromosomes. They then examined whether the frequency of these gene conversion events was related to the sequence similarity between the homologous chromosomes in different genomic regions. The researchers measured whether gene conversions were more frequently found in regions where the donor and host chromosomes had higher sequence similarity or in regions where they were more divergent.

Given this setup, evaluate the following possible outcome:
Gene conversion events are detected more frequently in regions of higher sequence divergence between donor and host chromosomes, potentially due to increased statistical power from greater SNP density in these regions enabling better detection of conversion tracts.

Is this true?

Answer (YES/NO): NO